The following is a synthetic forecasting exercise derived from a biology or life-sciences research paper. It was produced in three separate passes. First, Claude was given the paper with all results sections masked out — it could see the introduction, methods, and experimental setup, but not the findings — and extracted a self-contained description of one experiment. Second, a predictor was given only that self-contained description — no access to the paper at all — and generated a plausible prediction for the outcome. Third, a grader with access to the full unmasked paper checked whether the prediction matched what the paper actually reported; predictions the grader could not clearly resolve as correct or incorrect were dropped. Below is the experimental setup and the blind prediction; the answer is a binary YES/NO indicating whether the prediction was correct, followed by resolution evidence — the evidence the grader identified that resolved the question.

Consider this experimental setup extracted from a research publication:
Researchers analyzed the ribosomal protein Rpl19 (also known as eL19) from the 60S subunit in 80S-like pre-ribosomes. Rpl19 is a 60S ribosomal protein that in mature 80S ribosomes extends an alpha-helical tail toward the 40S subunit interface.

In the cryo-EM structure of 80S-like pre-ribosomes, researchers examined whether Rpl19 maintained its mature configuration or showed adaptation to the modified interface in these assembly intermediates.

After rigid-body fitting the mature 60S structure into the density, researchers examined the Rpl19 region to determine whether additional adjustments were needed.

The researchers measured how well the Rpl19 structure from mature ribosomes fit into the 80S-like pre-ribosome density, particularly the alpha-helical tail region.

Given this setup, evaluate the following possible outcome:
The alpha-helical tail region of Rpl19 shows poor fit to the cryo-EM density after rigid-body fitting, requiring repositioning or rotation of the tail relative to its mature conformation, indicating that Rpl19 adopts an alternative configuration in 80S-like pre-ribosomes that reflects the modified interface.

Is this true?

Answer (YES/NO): YES